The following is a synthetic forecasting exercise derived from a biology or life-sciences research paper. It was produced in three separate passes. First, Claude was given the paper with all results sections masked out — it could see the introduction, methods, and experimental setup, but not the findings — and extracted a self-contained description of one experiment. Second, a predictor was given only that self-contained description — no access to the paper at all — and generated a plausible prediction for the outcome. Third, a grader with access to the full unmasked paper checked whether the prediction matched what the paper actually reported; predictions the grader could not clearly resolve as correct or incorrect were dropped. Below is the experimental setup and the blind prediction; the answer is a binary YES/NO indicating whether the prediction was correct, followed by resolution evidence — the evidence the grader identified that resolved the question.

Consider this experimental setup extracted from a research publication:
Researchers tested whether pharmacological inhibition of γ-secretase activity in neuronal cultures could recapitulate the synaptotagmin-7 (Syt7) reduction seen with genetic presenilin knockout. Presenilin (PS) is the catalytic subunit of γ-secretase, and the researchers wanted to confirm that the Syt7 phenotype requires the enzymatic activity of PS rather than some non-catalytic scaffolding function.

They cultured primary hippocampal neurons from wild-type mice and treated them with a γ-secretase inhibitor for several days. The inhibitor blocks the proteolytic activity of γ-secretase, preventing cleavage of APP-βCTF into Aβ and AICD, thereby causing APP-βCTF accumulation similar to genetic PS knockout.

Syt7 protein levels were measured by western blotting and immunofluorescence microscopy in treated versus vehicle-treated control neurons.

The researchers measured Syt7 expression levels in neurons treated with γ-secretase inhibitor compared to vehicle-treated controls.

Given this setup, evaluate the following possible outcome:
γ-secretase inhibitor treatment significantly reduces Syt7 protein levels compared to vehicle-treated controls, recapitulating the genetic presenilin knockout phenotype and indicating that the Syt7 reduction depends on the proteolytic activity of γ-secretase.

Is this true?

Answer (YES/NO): YES